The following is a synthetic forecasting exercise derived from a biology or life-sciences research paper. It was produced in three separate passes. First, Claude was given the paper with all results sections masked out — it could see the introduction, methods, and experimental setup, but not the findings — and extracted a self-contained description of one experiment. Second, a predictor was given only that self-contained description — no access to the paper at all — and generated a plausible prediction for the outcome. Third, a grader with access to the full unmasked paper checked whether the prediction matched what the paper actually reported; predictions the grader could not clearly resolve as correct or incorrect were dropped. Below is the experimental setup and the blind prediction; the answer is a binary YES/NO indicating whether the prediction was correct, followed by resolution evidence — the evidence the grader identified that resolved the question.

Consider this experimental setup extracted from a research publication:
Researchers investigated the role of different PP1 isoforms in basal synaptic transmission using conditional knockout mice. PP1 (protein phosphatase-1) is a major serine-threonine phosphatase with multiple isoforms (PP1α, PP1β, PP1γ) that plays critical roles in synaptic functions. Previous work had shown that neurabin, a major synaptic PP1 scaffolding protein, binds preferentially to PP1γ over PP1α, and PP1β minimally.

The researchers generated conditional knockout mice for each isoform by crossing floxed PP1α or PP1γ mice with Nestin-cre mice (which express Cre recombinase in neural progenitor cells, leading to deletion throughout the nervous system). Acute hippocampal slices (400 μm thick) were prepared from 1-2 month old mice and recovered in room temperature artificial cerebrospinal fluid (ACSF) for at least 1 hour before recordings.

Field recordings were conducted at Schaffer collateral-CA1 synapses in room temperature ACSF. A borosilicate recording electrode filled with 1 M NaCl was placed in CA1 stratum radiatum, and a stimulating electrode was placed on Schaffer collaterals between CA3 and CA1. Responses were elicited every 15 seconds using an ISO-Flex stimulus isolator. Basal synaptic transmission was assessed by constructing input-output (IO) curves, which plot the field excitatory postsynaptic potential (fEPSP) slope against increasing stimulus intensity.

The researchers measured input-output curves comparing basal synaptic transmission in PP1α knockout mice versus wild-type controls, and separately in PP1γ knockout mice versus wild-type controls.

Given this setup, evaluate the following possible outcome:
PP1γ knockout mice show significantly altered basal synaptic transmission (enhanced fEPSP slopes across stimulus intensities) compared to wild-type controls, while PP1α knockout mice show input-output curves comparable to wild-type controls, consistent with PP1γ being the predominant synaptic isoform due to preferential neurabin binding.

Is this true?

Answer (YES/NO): NO